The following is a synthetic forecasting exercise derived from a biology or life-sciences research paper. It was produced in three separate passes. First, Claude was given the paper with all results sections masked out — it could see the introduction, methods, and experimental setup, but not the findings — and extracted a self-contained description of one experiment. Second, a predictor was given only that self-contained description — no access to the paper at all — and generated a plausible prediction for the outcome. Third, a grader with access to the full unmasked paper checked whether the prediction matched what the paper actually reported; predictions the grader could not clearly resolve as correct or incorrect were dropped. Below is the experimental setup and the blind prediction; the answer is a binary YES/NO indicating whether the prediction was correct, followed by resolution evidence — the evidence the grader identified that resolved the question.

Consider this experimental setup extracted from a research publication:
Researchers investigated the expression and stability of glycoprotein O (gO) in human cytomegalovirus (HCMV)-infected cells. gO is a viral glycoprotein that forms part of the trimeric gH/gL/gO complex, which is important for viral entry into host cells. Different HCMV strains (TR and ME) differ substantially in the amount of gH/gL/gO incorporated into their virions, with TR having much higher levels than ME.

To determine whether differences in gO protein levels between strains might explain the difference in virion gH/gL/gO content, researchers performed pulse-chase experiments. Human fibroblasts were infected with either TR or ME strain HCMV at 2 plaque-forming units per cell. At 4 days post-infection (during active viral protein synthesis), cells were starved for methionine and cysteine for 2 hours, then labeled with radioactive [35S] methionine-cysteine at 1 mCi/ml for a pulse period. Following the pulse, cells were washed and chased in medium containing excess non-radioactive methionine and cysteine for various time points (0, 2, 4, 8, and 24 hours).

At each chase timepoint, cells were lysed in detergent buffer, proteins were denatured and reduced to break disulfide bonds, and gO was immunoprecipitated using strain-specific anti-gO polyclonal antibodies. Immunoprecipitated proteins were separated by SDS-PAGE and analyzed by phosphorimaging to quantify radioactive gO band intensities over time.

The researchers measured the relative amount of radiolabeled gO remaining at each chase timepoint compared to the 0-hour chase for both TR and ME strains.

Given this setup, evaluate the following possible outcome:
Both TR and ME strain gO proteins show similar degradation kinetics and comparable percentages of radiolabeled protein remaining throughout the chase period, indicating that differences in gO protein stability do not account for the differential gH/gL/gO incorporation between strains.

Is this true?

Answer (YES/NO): YES